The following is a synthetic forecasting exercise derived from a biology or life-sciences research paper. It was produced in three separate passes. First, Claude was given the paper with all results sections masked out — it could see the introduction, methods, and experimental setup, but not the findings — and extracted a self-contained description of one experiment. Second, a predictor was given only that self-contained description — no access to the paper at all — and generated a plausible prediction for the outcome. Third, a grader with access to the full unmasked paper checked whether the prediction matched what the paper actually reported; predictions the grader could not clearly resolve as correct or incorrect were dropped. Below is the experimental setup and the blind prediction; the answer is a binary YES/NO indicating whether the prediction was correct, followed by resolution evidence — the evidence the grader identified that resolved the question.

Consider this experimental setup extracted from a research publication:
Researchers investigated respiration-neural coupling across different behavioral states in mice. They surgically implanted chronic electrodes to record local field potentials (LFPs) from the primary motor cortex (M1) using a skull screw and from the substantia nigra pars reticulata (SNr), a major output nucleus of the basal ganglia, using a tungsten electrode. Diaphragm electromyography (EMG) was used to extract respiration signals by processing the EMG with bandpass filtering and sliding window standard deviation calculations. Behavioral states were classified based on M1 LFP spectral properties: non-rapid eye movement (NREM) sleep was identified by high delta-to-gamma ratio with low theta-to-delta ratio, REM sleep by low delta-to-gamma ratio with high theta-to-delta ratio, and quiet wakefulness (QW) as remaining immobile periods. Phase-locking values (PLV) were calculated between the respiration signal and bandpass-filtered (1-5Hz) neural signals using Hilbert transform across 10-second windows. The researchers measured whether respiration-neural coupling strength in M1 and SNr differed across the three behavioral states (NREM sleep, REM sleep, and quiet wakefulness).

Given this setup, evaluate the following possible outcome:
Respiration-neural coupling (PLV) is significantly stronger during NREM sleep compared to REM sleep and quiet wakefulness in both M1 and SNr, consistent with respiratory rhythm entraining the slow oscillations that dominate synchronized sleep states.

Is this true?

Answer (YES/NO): NO